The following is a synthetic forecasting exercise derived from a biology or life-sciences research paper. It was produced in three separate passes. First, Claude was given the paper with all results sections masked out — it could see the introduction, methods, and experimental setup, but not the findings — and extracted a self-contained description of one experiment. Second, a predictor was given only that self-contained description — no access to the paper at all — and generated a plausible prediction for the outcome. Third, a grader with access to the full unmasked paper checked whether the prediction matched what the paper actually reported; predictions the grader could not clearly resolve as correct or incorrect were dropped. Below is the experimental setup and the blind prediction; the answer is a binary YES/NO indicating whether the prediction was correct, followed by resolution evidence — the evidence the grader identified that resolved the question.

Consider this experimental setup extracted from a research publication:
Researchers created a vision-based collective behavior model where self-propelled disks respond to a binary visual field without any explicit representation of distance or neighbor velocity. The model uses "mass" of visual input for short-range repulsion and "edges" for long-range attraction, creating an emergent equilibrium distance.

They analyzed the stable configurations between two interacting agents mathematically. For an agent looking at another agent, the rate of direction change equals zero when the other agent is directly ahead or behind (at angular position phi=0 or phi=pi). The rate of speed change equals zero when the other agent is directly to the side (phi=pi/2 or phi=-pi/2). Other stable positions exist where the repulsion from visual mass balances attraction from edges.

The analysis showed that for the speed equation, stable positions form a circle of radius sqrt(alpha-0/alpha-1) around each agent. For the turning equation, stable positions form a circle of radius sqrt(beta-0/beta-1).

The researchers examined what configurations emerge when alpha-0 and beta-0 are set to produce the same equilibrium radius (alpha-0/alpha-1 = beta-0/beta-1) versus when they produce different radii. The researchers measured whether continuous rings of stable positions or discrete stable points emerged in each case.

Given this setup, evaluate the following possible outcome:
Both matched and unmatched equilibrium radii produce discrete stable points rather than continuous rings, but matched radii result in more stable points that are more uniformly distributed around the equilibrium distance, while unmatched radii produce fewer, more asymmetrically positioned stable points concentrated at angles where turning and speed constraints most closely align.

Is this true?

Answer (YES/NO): NO